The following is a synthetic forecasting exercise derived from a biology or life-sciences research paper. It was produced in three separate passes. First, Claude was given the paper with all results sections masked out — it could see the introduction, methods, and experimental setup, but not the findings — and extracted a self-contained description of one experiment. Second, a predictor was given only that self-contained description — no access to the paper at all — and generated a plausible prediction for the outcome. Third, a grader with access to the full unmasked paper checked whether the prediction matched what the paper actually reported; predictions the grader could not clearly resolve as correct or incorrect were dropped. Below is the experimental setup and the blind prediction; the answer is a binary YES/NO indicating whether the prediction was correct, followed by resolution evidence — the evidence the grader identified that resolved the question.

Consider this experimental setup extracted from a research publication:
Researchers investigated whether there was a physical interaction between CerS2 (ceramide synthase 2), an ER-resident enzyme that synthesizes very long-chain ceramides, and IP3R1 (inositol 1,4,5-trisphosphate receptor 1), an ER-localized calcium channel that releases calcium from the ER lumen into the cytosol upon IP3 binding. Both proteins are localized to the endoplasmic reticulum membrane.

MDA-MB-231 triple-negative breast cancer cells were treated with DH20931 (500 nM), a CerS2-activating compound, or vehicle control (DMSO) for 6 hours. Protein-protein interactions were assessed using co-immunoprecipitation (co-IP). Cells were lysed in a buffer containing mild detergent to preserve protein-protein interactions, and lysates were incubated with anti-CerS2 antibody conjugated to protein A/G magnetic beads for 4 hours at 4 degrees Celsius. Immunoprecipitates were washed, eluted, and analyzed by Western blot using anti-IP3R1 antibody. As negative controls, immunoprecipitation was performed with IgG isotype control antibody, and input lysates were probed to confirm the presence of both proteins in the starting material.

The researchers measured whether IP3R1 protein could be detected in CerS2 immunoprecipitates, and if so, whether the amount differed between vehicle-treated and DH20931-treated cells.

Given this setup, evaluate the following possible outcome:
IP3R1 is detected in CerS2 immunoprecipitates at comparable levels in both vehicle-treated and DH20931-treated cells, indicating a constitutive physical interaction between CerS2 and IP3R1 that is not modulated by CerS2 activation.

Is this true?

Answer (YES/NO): NO